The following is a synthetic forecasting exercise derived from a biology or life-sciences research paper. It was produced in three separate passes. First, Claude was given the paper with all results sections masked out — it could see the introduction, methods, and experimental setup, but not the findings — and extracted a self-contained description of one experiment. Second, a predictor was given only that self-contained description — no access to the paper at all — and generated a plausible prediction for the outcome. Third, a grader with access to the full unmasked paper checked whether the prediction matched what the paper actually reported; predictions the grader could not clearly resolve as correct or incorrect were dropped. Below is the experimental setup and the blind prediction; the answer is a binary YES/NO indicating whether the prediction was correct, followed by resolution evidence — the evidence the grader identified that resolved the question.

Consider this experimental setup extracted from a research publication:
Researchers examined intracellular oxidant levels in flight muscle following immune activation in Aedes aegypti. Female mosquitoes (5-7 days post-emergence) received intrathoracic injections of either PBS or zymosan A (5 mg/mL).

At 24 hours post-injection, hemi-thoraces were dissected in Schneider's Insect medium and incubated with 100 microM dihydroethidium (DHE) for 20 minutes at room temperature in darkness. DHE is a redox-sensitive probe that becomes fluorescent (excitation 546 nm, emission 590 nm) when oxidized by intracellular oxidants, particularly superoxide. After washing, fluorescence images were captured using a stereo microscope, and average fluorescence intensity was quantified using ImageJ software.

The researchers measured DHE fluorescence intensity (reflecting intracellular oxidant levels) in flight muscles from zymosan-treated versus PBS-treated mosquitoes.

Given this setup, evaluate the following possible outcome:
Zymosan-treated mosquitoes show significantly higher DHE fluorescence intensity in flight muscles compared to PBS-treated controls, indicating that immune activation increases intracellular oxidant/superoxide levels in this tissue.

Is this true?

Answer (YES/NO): NO